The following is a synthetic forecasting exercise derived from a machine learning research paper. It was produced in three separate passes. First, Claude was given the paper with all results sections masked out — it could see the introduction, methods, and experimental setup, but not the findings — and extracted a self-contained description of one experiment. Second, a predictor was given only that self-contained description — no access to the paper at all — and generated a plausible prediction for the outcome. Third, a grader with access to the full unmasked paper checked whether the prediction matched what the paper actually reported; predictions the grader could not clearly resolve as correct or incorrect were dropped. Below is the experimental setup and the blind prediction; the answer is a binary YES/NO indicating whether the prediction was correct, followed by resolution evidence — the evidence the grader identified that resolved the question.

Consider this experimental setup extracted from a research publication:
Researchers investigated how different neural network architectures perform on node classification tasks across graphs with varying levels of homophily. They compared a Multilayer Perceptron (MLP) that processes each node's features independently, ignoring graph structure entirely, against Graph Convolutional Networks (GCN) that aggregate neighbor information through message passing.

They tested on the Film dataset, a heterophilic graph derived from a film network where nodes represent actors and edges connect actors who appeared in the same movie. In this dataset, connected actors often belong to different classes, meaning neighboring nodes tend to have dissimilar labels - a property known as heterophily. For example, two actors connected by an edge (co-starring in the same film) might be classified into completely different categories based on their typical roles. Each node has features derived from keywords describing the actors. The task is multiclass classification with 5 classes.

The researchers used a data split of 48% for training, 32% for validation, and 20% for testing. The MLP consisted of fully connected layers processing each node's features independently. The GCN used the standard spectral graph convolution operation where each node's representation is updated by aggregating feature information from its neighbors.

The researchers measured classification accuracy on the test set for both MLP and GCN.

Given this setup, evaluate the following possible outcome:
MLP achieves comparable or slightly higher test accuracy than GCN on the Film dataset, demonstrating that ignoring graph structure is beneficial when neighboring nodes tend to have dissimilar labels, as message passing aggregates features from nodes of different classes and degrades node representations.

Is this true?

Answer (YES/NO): YES